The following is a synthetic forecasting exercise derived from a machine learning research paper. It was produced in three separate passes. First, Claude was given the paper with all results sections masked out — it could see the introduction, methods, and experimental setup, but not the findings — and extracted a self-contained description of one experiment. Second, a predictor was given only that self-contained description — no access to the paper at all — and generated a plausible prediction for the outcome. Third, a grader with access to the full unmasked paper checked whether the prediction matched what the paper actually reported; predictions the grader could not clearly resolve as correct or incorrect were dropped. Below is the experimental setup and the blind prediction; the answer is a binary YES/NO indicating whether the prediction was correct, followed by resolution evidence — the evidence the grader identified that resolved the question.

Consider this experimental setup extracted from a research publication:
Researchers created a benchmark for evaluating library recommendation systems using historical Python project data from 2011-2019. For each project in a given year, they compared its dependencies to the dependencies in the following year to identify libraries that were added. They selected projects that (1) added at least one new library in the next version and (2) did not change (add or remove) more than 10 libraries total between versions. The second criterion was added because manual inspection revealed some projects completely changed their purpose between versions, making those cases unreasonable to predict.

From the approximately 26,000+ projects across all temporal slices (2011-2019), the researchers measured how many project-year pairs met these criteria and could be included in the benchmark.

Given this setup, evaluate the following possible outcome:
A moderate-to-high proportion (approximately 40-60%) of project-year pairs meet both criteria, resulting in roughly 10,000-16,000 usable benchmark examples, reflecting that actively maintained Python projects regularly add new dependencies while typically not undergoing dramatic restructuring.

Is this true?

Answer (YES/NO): NO